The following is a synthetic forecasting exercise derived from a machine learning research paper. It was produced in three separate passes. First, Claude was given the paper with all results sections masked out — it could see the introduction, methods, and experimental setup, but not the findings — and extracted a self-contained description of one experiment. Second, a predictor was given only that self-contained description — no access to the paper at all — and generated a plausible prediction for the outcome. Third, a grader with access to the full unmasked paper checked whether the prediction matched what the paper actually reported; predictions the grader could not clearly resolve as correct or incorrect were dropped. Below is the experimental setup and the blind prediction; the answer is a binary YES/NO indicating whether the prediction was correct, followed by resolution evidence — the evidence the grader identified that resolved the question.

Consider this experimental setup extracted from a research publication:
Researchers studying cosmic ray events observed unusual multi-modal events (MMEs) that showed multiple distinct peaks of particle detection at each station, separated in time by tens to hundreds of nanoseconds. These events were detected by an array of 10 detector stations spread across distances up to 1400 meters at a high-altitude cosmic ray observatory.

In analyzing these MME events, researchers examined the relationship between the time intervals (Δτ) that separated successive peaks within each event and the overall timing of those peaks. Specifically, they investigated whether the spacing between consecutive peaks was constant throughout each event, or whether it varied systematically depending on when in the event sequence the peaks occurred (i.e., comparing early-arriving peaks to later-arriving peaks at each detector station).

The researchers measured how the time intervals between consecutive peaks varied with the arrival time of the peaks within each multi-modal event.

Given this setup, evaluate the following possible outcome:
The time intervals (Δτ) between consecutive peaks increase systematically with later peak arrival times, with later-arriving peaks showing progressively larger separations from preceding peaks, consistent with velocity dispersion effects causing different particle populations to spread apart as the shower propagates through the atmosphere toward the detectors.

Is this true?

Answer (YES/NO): YES